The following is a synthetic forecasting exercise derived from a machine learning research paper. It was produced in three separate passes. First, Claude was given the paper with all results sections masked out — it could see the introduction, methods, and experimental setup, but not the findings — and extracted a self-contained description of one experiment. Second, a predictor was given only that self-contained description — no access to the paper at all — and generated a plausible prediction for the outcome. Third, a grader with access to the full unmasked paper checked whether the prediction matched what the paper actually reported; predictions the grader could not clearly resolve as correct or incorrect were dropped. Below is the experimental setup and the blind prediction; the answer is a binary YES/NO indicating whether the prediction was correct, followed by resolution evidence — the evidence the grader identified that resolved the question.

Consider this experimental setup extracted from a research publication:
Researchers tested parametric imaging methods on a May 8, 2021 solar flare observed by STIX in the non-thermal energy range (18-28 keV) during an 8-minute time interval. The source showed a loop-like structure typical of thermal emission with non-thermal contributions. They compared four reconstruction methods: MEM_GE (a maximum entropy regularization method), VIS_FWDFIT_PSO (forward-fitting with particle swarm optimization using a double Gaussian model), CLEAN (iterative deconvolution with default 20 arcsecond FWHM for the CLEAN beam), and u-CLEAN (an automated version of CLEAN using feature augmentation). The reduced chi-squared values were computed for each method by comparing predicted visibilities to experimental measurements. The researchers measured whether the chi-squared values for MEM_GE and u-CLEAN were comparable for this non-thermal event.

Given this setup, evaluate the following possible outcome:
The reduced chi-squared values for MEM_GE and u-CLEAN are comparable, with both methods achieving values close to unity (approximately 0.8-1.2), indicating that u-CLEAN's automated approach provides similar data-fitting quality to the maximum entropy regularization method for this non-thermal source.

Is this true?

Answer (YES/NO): NO